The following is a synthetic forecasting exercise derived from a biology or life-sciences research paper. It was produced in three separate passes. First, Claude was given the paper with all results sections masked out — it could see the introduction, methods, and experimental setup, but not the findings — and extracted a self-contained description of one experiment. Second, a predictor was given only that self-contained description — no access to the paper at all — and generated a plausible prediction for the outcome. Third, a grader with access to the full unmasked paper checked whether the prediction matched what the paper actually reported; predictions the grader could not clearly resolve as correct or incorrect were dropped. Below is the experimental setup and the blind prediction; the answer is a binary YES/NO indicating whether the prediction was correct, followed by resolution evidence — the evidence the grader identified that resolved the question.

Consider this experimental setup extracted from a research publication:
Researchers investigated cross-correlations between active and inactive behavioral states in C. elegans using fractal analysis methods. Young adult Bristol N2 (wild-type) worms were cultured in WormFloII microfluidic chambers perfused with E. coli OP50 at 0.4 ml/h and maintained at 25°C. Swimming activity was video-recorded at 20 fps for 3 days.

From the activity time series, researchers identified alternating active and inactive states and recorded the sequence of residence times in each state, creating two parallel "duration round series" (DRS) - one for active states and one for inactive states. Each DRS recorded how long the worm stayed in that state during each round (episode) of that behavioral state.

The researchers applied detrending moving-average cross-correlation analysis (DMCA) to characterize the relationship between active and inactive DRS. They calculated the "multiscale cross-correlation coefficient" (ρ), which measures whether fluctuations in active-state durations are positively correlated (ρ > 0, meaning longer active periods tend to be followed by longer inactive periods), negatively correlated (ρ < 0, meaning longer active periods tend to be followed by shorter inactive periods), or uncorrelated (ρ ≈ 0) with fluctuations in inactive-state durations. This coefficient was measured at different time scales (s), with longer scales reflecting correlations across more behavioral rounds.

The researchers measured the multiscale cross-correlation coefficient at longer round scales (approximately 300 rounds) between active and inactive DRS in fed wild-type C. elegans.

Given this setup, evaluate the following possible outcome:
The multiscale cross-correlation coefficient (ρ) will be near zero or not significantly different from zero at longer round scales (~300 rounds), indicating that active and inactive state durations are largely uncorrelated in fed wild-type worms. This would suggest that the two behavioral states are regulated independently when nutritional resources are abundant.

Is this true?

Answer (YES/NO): NO